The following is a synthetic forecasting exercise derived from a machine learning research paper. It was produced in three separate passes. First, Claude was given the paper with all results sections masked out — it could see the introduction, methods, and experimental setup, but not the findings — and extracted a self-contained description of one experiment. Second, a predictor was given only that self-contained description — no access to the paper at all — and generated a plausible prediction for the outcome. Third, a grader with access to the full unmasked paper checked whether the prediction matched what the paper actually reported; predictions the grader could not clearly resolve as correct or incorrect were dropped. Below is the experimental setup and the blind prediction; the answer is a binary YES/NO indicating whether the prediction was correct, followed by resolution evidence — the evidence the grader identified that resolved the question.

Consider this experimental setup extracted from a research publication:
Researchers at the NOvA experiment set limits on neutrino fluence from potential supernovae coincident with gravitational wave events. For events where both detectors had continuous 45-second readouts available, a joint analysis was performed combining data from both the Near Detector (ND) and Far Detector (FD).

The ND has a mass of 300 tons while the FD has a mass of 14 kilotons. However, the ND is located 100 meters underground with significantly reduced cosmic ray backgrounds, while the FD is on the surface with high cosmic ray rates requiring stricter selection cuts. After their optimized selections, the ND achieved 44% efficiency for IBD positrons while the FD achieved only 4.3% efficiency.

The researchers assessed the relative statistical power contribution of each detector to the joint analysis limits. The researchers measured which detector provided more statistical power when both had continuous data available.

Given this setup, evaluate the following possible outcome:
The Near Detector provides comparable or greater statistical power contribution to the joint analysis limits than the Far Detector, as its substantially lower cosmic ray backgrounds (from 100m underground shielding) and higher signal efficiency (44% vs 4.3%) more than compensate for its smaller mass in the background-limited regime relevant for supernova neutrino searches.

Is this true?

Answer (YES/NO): NO